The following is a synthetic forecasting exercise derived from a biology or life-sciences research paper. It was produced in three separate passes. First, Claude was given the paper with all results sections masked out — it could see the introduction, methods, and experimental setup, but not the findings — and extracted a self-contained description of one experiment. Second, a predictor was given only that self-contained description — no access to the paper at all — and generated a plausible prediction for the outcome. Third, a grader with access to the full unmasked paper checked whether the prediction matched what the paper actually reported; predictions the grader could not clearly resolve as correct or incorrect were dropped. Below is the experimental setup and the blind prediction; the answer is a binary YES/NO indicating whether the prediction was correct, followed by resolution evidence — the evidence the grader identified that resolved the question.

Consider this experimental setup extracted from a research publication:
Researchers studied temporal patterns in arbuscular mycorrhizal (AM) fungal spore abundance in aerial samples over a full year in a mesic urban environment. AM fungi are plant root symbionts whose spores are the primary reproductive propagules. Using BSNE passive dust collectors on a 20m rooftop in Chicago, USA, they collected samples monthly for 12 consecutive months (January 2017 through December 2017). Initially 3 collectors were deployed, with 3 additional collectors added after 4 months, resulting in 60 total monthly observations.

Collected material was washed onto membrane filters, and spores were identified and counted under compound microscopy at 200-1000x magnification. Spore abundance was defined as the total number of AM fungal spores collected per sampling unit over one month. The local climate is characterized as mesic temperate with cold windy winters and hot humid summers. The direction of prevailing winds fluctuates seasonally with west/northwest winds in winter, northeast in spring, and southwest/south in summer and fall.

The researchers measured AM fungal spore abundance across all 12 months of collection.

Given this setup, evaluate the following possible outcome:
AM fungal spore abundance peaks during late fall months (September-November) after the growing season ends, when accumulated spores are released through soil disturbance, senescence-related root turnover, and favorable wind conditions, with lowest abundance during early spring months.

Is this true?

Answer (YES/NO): NO